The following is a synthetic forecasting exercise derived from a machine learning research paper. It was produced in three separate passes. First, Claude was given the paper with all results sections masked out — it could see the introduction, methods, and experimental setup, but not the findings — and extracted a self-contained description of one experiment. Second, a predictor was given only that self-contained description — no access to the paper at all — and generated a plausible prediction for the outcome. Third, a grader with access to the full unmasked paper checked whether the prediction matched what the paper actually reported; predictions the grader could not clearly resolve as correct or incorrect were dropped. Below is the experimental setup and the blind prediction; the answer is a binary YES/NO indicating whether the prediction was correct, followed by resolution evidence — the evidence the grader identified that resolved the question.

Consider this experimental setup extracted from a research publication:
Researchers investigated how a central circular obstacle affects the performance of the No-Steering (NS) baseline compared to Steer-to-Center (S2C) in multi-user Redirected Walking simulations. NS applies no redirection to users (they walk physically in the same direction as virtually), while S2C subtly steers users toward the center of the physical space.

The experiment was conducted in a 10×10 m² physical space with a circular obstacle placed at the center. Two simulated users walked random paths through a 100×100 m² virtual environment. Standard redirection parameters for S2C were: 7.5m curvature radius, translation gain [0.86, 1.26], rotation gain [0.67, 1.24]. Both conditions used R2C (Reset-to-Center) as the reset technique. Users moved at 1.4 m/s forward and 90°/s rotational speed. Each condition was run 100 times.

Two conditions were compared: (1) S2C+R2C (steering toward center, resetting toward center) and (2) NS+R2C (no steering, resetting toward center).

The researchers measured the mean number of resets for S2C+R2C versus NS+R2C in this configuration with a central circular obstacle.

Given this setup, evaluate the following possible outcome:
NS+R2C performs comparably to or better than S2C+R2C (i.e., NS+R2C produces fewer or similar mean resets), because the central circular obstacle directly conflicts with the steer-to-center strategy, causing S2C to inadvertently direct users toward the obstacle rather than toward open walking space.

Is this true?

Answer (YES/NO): NO